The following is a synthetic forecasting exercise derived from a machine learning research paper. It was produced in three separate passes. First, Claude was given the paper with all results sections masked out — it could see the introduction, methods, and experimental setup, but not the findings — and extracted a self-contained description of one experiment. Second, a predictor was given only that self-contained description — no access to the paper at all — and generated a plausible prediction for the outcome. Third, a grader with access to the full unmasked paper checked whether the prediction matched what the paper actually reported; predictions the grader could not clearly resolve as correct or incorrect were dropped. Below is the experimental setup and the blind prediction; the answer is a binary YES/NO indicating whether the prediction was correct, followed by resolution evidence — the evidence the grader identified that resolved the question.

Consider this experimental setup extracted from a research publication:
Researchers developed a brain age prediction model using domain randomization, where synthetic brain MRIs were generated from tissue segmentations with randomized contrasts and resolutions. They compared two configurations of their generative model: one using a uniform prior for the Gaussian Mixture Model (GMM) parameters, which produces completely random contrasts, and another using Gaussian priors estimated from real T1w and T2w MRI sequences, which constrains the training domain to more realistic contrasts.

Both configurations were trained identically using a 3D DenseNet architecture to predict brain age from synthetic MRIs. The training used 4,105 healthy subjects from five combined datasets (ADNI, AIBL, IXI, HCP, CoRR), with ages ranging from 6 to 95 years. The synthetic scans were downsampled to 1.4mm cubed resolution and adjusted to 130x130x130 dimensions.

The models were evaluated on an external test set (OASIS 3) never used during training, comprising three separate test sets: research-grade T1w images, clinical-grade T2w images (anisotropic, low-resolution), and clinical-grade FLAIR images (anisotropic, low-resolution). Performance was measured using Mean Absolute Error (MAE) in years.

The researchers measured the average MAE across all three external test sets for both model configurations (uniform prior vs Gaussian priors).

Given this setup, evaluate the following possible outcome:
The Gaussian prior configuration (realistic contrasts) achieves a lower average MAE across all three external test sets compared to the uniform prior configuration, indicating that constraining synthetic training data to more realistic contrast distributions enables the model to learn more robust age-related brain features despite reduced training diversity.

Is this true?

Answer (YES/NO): YES